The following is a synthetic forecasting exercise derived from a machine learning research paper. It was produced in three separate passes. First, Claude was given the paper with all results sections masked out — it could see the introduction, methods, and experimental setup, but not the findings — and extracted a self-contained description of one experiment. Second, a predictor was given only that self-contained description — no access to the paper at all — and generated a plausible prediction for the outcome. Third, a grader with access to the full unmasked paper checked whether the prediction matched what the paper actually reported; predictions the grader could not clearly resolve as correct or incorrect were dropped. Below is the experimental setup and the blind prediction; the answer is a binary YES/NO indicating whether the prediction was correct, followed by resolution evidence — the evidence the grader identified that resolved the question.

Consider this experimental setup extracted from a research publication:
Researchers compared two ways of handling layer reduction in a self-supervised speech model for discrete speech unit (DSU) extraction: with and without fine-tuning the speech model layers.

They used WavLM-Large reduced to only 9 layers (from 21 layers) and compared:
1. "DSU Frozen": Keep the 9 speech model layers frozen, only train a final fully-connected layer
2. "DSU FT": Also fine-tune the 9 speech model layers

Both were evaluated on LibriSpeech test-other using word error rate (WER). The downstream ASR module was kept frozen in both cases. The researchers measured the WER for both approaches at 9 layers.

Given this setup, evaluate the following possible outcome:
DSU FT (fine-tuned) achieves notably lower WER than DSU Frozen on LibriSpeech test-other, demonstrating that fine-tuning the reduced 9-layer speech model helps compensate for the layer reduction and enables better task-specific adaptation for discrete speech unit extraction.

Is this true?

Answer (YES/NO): YES